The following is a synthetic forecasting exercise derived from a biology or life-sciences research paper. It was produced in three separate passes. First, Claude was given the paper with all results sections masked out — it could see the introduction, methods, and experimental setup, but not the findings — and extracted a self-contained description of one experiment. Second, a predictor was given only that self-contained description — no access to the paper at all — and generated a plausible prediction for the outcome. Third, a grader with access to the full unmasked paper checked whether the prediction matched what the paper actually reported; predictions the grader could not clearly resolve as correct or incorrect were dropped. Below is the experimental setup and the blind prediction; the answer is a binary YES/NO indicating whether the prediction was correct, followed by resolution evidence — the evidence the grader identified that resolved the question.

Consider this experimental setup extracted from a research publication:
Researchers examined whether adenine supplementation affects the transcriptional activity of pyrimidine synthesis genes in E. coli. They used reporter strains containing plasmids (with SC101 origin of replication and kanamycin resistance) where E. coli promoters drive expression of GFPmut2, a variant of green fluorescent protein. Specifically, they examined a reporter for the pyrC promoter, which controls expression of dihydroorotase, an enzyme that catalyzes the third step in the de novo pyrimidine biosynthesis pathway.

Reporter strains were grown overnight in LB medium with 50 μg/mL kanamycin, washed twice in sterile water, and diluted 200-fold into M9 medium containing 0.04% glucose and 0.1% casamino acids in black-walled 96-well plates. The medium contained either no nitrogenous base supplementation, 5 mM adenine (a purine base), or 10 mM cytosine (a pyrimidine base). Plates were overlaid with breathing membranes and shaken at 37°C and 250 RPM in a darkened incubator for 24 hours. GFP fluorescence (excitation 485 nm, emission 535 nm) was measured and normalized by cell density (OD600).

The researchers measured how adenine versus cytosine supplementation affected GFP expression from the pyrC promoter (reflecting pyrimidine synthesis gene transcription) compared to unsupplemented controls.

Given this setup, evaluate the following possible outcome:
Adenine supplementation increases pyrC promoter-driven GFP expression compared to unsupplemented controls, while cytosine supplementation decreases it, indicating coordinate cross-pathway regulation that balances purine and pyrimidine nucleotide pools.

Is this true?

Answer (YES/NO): YES